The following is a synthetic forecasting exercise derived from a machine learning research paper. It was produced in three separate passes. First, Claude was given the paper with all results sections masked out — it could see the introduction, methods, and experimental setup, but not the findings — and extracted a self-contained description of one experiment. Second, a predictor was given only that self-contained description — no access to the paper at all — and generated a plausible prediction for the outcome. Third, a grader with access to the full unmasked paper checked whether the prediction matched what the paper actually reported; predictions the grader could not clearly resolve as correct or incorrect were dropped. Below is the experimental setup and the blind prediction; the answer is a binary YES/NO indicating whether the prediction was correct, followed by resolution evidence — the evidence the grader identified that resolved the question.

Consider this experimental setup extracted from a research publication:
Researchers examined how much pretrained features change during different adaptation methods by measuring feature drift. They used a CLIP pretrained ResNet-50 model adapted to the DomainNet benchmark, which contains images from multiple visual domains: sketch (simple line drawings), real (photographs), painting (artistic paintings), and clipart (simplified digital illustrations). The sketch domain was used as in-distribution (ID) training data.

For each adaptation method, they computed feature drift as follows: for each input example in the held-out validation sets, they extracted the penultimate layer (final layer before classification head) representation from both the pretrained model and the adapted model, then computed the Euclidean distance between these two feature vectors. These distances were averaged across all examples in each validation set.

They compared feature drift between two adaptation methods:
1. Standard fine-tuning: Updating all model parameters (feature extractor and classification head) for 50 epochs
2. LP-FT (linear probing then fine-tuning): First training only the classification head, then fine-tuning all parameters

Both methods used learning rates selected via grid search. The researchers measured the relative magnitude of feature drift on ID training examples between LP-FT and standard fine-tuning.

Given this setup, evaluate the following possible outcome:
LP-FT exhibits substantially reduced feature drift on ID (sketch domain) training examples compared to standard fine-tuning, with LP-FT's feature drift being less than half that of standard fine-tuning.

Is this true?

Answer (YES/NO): YES